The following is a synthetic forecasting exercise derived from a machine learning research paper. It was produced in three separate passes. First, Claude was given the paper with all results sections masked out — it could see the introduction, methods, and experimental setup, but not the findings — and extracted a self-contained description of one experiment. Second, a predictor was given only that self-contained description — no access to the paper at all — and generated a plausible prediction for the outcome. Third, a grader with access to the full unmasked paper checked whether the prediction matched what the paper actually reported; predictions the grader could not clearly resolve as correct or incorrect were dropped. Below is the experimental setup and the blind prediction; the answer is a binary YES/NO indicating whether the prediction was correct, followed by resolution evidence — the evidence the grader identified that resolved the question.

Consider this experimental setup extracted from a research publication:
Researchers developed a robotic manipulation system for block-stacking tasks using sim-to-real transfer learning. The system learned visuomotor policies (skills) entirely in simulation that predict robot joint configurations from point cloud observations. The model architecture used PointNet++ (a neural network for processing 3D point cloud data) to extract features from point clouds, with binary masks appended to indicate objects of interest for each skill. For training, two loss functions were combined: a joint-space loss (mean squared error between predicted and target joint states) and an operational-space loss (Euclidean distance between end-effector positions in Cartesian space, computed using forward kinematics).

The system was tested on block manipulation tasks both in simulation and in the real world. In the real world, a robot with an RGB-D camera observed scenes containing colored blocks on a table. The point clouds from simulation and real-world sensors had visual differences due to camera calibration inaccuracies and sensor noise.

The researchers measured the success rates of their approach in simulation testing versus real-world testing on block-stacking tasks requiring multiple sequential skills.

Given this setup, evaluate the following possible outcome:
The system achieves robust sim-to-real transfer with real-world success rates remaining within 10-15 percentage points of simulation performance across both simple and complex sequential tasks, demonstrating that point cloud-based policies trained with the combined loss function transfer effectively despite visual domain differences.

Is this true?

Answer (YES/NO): NO